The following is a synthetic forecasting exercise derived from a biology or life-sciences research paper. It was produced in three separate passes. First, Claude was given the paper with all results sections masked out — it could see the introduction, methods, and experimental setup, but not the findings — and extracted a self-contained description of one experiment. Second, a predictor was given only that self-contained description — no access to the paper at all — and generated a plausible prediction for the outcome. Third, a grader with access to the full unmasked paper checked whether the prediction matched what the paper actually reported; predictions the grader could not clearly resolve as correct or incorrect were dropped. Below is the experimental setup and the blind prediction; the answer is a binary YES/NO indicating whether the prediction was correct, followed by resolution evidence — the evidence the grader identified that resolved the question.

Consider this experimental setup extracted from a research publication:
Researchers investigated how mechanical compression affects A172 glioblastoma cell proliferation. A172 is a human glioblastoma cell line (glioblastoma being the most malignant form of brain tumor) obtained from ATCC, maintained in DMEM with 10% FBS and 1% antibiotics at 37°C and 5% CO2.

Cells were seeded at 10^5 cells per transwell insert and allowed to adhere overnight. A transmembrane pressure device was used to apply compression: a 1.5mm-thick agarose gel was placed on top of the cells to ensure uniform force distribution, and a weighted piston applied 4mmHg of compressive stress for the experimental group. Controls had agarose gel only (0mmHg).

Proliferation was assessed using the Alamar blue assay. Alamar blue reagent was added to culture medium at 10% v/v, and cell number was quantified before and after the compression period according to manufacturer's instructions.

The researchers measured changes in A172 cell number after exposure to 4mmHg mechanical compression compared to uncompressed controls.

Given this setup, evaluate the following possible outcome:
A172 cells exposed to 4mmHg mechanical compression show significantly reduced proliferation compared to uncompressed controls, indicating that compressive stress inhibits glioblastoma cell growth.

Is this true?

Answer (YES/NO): NO